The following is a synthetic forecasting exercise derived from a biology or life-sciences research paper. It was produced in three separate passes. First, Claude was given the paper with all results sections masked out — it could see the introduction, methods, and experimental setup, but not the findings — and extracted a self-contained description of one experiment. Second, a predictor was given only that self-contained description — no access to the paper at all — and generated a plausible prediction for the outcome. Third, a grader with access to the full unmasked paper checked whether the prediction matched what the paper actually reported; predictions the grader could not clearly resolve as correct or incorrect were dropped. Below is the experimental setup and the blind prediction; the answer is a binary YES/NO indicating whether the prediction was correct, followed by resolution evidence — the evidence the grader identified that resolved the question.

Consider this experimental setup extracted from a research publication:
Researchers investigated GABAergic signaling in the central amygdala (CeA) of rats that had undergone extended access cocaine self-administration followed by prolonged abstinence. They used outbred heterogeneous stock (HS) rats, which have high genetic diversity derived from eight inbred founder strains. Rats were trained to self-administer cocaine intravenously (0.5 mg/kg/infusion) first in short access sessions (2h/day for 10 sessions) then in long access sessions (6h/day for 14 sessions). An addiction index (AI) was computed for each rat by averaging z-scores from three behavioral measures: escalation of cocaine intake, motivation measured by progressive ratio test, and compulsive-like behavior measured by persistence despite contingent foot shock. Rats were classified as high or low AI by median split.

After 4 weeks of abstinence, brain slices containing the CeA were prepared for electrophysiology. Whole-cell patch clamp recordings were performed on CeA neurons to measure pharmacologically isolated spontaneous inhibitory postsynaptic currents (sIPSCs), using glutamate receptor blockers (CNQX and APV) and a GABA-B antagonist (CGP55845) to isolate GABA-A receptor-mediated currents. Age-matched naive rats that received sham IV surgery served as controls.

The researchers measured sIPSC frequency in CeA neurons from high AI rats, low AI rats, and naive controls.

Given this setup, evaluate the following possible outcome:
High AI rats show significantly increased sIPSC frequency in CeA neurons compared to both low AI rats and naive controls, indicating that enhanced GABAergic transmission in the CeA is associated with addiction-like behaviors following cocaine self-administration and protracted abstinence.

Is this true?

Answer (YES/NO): NO